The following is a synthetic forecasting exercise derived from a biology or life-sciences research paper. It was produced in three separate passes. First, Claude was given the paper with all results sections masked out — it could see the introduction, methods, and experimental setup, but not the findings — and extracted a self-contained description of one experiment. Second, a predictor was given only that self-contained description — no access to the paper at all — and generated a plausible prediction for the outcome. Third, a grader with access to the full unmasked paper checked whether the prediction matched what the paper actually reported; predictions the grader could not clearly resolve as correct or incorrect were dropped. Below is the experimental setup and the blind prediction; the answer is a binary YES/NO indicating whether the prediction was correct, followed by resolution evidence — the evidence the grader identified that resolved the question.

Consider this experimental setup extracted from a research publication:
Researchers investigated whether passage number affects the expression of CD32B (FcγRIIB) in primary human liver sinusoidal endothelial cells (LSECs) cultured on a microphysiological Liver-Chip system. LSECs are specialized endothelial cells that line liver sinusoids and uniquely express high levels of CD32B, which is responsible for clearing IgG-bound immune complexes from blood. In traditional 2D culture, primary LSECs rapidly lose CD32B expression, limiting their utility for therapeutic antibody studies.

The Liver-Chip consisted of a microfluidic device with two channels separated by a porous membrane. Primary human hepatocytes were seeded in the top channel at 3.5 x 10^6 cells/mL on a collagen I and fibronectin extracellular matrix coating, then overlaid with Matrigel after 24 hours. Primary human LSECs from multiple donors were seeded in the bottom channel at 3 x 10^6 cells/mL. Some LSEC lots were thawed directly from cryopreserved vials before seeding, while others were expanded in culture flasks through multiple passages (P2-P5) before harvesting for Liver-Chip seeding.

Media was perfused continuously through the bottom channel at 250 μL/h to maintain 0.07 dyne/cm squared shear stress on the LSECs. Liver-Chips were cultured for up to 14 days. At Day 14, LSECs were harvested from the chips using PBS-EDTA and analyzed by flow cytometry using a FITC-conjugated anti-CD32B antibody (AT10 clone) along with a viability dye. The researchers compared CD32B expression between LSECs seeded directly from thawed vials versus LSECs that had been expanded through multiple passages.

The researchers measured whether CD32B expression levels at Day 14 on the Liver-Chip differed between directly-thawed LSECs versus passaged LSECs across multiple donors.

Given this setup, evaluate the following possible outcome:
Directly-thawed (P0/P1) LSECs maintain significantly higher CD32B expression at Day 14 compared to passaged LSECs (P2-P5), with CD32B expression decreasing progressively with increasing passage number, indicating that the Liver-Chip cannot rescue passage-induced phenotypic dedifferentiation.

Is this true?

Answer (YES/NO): NO